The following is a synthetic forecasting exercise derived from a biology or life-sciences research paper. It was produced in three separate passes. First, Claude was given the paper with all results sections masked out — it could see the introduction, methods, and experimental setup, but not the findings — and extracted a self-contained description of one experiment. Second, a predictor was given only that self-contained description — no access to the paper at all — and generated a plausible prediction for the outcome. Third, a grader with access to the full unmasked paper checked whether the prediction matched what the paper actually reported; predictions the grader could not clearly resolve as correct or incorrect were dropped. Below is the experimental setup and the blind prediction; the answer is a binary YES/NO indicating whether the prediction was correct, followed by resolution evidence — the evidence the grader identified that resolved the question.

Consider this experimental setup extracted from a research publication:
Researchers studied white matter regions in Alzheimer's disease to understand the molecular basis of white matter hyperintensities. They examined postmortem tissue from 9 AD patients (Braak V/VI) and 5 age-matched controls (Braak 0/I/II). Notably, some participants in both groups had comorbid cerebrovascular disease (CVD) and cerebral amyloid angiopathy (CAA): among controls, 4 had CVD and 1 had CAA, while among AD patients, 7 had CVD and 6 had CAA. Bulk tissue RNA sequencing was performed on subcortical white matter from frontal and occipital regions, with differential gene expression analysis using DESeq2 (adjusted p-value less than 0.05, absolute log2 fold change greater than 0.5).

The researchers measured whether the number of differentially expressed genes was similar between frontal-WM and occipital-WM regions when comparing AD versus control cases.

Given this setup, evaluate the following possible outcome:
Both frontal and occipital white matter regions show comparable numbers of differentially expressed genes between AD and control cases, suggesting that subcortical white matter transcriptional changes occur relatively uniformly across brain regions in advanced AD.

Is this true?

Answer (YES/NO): NO